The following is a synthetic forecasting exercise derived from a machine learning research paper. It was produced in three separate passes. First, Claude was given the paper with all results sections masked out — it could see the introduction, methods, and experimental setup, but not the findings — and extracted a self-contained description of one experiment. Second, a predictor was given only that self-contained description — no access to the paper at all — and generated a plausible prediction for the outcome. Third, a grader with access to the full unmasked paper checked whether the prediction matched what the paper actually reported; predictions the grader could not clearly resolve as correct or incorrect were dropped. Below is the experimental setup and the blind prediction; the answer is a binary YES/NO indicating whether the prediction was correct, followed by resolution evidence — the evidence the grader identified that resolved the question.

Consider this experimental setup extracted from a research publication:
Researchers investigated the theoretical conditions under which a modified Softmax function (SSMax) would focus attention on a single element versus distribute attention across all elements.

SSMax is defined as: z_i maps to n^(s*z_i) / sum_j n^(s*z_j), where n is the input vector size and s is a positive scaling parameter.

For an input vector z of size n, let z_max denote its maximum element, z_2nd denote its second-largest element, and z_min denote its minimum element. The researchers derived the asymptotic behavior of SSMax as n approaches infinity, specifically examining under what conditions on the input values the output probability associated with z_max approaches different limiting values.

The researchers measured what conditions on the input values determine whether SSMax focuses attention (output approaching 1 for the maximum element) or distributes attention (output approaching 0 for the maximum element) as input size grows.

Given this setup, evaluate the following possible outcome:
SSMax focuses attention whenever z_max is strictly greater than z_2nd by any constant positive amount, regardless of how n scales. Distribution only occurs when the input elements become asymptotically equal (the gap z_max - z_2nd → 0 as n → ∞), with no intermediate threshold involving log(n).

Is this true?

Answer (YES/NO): NO